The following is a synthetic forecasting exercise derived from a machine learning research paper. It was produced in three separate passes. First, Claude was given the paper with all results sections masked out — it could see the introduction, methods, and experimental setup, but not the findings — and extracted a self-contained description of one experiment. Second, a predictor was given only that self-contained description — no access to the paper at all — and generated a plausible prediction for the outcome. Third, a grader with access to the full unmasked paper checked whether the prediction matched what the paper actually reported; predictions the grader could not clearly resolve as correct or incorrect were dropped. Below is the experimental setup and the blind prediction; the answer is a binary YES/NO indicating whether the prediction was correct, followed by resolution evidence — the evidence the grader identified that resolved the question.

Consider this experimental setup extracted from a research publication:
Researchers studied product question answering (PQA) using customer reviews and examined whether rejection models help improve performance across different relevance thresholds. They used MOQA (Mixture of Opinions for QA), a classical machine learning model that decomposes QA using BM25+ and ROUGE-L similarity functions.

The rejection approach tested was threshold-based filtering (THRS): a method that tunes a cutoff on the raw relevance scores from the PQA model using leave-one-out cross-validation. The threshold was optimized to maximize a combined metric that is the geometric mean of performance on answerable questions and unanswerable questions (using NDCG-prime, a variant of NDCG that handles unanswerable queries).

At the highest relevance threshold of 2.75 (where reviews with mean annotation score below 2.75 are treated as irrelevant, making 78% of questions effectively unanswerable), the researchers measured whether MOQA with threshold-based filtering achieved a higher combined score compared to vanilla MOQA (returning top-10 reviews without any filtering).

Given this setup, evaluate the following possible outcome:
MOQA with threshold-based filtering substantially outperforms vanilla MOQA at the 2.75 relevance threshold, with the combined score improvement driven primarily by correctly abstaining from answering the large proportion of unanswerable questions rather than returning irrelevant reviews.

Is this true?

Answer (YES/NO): NO